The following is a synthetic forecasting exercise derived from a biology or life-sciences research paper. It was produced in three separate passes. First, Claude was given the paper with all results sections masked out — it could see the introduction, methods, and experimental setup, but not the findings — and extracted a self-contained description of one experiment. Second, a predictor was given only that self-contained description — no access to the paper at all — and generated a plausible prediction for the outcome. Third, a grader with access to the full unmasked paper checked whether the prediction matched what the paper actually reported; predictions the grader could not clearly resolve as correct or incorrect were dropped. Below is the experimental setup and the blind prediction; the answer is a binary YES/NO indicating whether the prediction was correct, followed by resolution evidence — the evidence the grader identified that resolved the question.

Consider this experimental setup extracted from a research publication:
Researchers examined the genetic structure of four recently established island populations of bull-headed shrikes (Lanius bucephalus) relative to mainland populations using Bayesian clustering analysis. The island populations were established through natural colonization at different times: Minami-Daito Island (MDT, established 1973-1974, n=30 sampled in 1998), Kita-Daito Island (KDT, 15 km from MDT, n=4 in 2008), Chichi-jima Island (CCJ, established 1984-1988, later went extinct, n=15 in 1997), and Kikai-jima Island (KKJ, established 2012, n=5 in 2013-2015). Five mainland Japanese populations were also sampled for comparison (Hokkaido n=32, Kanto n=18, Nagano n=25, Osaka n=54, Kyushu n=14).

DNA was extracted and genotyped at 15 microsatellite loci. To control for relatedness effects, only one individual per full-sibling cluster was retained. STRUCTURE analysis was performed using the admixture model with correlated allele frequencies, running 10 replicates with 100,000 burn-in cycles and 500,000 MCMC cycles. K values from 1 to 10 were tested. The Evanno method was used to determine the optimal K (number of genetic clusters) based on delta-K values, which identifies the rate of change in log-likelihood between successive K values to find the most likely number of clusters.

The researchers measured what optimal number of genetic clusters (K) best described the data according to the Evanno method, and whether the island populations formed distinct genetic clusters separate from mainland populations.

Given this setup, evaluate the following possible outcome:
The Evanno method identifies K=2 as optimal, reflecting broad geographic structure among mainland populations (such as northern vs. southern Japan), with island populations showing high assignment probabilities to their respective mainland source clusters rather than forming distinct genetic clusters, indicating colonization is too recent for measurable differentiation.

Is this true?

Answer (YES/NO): NO